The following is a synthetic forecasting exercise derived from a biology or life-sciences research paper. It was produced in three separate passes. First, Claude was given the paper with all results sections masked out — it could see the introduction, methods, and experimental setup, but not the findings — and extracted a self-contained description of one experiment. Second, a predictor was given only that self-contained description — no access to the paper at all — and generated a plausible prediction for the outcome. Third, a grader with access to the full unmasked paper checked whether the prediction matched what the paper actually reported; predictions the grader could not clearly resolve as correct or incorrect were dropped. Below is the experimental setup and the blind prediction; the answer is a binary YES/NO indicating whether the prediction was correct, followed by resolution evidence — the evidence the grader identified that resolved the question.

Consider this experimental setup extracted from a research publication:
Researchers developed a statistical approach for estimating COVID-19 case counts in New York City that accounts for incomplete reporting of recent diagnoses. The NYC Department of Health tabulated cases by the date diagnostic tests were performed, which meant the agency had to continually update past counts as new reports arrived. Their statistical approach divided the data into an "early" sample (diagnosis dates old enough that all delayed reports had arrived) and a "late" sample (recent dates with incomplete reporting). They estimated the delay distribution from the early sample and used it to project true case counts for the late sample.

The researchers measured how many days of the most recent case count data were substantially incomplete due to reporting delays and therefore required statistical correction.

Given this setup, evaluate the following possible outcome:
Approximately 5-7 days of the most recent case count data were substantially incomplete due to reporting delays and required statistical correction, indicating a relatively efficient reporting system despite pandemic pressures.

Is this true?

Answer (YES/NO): NO